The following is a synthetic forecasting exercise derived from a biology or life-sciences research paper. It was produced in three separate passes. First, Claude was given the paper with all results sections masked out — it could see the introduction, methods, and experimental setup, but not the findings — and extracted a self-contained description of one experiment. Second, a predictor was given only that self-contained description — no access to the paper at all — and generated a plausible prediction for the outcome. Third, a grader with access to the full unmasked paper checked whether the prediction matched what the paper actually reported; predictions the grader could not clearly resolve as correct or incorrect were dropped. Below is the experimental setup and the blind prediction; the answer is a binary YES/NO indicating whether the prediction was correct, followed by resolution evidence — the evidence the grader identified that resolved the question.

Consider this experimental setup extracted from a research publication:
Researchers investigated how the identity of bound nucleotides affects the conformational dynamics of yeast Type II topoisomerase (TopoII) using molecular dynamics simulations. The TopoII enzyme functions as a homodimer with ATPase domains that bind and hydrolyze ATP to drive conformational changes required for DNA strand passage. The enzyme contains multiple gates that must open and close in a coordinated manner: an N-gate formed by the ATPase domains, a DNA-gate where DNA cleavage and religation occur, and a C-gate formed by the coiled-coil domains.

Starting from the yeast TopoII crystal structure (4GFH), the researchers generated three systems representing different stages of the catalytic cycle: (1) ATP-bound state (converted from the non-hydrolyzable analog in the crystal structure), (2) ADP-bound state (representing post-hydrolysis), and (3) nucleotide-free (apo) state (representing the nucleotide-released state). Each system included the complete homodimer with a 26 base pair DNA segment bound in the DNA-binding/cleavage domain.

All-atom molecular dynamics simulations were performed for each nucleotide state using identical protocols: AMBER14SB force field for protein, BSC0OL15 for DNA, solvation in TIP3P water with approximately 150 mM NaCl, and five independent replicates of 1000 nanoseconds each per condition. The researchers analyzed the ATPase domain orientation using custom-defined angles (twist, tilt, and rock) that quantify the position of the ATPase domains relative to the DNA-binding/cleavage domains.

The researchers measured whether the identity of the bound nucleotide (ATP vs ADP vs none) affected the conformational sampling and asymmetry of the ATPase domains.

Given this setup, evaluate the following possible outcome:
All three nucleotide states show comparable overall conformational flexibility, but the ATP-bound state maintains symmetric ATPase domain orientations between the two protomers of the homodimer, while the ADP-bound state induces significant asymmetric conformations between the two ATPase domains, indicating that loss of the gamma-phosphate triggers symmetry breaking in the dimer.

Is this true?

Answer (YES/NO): NO